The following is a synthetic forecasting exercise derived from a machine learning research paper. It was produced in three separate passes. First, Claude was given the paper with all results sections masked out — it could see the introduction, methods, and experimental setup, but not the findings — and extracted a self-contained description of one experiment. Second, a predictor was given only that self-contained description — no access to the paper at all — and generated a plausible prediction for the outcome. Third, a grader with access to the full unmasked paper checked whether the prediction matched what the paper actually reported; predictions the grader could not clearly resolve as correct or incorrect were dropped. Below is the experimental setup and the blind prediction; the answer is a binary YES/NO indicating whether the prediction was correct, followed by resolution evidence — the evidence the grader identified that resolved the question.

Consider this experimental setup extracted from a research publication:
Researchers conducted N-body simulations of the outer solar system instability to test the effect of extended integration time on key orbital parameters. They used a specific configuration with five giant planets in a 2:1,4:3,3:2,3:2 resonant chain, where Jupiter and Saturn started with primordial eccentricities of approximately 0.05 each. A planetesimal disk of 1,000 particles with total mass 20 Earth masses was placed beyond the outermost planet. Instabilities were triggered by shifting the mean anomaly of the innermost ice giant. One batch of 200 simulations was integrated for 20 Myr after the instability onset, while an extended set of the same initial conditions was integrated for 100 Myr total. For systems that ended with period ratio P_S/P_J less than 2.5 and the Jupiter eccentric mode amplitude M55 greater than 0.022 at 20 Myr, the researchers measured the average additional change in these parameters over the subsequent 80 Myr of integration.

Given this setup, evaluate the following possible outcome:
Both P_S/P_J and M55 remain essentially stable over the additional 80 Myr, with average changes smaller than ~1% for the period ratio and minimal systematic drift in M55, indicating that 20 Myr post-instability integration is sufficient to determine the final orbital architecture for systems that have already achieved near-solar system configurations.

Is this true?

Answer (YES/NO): NO